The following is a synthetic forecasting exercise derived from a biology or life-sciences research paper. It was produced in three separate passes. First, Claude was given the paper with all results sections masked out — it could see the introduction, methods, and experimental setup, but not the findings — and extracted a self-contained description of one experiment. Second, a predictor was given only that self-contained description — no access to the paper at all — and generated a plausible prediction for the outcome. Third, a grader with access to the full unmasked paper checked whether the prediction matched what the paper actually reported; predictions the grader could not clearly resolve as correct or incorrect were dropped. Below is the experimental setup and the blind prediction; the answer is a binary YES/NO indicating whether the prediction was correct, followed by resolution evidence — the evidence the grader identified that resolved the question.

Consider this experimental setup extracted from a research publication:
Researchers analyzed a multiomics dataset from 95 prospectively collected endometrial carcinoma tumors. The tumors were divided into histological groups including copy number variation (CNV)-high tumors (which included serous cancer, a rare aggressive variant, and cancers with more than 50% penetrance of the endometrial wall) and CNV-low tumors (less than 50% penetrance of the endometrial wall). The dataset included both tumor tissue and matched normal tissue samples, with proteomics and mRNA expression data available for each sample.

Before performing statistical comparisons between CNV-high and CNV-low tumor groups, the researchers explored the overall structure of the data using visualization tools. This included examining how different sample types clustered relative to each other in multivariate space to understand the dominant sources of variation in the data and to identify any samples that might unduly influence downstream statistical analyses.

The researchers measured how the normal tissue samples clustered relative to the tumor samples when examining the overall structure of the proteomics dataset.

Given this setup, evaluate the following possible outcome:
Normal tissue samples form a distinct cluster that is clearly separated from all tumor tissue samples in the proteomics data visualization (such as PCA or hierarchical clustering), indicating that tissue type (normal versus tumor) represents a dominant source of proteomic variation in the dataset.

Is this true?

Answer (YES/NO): YES